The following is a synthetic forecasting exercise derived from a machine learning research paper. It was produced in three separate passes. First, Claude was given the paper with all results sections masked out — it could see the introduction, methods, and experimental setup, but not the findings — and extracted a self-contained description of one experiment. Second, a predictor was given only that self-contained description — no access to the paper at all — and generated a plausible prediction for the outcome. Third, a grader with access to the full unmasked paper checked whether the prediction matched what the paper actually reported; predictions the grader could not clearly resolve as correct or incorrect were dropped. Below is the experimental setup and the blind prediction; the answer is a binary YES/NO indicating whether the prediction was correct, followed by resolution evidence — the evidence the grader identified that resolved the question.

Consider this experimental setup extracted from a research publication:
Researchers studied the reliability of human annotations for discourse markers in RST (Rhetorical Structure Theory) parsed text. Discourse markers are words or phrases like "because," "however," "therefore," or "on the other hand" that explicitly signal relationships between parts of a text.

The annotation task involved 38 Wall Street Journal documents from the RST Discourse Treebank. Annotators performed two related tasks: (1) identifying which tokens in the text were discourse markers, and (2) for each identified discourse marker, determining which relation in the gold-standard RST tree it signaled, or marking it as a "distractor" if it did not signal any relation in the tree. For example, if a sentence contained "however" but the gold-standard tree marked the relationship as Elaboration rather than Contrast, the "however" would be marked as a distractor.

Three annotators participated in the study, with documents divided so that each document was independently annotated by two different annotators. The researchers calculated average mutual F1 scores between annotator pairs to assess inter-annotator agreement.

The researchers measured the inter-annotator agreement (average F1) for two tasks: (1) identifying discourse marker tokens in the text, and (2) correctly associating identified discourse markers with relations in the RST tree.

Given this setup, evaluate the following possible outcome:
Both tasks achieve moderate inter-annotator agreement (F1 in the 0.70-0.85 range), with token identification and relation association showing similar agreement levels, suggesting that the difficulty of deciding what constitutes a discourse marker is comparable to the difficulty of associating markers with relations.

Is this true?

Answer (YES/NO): NO